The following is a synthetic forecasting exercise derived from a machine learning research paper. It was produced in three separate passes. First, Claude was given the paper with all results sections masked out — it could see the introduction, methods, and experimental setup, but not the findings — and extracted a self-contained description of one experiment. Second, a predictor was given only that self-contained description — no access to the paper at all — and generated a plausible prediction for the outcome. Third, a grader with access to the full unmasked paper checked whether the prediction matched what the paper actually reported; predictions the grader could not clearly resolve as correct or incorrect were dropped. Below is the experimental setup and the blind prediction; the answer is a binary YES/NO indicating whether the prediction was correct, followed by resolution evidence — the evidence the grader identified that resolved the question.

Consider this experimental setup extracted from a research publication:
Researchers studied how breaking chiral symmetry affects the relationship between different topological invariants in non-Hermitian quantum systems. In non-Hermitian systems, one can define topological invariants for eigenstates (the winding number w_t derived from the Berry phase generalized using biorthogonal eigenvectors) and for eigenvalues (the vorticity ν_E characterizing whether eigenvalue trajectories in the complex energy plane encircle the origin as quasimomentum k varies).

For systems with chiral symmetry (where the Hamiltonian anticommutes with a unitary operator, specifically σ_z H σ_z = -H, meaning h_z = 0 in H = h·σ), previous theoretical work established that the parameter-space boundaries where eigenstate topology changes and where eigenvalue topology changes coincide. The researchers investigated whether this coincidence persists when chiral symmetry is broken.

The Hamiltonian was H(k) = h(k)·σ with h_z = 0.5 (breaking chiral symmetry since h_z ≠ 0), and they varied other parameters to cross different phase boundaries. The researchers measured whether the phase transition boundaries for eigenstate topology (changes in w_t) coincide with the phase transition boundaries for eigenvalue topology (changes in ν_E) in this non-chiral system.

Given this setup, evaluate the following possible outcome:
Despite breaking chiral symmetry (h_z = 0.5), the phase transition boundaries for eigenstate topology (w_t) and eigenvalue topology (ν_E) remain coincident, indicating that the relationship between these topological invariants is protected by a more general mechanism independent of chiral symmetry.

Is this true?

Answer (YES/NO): NO